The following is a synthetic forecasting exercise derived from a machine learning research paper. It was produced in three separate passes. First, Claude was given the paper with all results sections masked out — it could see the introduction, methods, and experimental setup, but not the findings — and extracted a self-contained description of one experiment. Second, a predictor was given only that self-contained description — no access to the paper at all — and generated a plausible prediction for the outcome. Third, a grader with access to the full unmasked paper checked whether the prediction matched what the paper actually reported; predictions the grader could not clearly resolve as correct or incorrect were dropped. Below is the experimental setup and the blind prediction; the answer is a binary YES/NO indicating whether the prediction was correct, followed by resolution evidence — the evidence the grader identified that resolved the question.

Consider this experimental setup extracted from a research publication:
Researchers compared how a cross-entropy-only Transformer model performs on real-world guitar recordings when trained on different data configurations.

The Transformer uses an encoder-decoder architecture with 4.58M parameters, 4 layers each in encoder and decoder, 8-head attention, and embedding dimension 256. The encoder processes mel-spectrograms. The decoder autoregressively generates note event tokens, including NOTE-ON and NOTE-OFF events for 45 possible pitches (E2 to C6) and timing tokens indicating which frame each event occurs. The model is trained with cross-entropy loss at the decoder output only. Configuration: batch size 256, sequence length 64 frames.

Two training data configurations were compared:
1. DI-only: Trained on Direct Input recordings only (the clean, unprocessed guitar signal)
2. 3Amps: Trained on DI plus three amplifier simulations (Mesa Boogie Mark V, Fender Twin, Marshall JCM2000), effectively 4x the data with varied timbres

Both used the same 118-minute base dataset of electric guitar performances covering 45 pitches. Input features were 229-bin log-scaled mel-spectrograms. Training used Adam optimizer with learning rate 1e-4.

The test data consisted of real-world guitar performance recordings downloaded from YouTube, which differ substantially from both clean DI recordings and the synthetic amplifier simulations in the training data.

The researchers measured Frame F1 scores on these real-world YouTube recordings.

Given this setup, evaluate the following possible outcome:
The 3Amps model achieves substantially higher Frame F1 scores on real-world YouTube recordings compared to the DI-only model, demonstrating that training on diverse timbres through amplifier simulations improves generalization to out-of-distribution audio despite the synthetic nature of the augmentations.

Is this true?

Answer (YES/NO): NO